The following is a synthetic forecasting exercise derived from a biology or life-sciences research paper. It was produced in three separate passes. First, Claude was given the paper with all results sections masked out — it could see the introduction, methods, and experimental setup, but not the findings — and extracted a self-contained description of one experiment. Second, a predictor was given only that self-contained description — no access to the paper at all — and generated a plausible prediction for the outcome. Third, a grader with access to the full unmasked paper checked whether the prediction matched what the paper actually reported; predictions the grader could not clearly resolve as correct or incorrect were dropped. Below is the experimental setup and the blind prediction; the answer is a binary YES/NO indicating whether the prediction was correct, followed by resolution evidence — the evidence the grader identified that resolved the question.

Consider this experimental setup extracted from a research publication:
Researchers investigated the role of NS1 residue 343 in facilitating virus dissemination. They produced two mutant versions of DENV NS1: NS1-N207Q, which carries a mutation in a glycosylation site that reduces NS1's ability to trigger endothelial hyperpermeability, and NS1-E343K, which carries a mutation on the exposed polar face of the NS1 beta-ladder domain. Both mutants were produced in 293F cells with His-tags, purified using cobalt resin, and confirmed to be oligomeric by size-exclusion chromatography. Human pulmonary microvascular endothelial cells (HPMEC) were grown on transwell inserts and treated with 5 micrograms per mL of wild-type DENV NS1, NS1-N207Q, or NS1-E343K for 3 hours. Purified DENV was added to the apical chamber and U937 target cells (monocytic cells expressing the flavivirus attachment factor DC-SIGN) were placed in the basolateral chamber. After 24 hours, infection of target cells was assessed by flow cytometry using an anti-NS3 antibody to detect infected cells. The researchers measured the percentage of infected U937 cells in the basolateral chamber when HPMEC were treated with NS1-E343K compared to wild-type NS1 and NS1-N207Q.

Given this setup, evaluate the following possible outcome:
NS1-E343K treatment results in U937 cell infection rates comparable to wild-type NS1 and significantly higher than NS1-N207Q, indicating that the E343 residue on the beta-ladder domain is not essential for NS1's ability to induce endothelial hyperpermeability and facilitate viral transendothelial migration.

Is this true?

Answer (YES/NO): NO